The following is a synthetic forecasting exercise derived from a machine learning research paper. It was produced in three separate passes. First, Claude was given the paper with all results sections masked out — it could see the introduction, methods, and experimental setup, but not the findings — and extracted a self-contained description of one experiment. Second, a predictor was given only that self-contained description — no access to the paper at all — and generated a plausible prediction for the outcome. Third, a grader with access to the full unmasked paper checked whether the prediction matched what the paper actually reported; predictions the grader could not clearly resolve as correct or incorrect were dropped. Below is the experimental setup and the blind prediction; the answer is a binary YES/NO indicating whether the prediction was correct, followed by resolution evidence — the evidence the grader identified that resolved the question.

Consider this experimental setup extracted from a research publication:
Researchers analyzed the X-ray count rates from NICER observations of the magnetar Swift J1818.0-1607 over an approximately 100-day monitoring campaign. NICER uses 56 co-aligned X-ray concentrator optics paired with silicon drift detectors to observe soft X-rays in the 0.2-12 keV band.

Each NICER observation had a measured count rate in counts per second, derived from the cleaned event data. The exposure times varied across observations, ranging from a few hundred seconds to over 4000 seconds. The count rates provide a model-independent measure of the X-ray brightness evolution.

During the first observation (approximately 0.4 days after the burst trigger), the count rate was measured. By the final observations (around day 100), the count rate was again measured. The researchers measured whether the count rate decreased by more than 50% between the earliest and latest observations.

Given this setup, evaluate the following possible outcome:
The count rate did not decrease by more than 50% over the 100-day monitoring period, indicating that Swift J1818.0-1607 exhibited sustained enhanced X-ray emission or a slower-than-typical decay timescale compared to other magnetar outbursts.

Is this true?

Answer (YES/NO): NO